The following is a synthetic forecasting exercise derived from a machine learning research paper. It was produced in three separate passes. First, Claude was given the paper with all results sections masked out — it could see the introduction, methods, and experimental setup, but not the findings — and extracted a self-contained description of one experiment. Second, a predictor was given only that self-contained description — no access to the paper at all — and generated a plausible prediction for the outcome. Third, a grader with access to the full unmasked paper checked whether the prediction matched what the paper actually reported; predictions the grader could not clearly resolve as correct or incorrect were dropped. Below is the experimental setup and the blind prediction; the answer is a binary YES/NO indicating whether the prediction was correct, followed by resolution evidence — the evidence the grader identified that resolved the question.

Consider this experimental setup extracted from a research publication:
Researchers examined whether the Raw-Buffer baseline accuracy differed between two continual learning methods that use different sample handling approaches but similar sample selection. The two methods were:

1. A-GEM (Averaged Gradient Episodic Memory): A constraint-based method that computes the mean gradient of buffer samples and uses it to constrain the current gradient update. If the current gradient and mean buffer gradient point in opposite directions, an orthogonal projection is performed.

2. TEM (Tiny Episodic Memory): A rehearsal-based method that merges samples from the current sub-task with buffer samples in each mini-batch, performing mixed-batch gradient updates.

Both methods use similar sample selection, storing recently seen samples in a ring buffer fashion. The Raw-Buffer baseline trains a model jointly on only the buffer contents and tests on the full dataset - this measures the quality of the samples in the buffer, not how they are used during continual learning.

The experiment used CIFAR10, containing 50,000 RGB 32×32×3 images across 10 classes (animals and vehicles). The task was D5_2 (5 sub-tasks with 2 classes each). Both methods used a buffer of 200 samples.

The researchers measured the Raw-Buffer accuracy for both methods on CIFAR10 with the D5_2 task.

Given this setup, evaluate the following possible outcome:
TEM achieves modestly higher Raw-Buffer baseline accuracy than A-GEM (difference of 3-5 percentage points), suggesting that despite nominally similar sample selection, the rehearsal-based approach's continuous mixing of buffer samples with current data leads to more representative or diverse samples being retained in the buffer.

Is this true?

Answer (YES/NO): NO